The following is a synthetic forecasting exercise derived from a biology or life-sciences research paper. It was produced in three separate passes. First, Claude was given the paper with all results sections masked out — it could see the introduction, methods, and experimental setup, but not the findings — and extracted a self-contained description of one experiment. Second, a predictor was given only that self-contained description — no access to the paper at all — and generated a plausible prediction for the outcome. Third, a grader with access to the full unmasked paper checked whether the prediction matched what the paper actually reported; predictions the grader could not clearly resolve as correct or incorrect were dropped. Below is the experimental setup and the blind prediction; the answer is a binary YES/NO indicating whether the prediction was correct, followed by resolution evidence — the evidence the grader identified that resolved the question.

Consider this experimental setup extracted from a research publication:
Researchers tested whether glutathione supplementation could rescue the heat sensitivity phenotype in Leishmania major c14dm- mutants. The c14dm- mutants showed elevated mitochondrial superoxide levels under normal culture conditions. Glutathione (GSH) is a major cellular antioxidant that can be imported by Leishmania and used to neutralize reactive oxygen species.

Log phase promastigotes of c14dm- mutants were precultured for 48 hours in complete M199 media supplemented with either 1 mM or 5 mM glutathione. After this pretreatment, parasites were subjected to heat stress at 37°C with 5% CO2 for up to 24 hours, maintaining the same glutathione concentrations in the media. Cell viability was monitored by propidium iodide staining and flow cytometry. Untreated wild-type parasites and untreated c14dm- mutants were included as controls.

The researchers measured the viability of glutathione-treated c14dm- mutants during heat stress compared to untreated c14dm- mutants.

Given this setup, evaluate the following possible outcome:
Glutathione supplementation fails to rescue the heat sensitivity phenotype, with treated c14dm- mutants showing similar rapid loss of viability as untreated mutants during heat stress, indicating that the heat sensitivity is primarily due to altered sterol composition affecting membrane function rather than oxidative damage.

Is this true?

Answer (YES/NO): NO